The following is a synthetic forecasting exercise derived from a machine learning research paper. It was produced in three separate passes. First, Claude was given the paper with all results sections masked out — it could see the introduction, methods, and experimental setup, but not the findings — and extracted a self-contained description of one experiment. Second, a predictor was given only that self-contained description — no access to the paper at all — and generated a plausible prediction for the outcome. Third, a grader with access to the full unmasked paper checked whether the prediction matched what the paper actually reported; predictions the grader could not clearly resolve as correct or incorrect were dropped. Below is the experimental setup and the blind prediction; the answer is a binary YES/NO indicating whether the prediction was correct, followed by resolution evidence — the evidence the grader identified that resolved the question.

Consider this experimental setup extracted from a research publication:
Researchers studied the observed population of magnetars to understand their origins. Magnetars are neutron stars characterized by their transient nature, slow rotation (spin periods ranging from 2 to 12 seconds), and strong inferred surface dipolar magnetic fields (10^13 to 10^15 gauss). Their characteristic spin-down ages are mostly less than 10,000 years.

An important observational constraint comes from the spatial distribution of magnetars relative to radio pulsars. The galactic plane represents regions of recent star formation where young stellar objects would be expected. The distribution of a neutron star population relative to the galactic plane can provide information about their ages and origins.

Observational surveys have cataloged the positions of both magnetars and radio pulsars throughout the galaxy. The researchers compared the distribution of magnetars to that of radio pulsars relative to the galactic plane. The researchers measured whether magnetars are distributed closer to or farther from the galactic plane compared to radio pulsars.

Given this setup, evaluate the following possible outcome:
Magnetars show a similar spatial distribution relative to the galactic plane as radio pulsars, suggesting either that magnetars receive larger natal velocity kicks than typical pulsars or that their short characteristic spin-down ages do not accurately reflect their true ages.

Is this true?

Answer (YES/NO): NO